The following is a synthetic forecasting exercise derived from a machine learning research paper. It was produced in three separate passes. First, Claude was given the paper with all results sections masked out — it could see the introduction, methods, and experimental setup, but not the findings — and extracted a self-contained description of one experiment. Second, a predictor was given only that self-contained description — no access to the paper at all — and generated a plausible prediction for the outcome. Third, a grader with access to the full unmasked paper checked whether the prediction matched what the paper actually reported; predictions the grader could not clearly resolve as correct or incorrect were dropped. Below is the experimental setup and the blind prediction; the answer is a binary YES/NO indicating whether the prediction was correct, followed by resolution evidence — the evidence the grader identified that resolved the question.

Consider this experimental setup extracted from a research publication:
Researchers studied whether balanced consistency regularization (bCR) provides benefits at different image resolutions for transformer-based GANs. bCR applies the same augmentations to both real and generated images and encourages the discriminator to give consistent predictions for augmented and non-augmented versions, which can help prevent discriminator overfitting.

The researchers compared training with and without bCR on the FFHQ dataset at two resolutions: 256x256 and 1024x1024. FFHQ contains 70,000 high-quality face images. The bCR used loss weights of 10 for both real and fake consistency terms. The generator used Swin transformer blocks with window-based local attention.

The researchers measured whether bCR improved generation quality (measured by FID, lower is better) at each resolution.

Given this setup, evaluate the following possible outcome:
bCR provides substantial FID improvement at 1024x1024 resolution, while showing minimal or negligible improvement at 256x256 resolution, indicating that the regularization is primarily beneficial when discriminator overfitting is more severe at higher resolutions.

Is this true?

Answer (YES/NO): NO